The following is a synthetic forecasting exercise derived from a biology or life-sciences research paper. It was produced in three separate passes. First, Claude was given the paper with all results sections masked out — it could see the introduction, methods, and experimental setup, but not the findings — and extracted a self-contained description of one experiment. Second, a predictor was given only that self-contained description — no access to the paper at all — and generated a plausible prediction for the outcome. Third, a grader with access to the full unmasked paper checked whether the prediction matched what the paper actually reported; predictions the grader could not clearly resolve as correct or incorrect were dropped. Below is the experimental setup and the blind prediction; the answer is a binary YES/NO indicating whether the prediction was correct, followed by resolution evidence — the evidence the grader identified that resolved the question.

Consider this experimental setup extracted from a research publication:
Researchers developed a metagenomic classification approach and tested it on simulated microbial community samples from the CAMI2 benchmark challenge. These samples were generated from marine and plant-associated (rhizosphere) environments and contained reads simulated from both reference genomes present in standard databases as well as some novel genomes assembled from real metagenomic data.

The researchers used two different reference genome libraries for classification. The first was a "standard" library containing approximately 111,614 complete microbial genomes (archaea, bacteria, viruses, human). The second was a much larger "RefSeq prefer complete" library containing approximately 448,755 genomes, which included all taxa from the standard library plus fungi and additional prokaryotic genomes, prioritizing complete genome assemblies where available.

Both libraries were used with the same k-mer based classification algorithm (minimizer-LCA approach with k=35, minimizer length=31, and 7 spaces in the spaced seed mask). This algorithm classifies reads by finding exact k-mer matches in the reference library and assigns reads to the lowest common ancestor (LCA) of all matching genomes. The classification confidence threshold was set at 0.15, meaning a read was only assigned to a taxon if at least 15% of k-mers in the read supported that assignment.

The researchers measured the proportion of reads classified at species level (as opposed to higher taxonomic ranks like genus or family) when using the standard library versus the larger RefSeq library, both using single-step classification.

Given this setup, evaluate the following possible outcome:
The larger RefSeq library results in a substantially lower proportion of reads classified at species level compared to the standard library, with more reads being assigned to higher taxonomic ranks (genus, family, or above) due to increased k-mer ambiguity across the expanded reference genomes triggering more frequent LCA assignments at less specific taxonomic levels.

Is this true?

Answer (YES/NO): YES